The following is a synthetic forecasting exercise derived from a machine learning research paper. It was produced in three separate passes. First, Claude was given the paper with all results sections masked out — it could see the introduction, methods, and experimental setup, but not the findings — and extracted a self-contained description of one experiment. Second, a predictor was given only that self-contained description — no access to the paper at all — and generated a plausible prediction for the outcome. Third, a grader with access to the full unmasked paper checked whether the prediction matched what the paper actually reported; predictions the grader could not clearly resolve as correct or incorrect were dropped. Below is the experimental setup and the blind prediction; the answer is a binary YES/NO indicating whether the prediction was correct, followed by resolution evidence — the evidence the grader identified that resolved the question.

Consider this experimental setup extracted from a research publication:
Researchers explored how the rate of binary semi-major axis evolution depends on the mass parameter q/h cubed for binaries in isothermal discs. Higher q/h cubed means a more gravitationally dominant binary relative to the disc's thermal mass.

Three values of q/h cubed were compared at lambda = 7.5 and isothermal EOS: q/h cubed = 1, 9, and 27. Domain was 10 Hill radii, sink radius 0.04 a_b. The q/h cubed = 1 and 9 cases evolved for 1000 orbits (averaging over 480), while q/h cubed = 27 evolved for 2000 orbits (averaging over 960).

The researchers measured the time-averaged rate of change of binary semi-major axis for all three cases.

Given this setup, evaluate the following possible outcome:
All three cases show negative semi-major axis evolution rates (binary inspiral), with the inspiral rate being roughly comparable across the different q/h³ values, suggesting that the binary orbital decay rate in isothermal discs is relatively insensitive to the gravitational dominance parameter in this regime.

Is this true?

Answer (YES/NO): NO